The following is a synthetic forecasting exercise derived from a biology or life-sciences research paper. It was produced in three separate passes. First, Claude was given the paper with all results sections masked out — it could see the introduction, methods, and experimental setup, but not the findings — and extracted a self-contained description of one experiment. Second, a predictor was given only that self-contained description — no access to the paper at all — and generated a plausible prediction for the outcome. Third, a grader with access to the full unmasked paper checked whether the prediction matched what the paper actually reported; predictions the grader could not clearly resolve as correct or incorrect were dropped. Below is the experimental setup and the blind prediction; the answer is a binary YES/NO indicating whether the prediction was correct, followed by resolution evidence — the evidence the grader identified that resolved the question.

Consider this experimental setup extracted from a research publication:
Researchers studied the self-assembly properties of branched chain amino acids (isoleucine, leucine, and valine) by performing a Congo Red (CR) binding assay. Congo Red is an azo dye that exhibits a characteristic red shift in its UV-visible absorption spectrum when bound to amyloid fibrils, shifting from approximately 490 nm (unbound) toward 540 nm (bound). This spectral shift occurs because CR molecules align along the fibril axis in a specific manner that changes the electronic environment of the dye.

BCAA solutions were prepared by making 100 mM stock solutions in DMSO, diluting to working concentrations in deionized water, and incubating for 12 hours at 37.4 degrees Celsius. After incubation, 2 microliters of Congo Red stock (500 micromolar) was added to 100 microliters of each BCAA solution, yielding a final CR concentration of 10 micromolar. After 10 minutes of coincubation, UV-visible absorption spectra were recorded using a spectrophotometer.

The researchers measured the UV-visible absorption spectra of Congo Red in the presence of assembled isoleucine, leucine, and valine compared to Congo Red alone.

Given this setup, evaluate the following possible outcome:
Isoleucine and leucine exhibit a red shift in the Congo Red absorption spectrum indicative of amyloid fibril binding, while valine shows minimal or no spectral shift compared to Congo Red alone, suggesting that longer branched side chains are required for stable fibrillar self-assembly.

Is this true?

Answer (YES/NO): NO